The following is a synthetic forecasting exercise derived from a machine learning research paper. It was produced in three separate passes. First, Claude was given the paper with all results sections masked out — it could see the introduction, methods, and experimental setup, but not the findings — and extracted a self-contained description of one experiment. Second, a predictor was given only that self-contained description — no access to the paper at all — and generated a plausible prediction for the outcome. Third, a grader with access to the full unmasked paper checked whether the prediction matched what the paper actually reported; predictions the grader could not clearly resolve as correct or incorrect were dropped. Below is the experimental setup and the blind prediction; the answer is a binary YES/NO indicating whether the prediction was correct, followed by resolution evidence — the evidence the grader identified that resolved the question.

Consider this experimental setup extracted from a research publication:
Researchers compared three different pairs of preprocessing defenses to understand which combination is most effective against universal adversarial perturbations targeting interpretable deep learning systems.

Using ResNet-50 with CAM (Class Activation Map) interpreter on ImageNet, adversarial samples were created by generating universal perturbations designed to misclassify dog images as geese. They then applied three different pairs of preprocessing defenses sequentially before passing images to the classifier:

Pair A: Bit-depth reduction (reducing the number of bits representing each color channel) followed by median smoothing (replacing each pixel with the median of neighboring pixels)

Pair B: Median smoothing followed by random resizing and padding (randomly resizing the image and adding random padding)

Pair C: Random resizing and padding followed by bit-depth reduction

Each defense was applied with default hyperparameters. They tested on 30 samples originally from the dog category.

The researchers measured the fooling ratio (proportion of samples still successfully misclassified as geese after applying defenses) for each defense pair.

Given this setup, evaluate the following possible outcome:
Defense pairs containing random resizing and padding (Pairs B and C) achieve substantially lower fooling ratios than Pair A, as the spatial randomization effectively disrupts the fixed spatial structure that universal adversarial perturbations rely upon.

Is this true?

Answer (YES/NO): NO